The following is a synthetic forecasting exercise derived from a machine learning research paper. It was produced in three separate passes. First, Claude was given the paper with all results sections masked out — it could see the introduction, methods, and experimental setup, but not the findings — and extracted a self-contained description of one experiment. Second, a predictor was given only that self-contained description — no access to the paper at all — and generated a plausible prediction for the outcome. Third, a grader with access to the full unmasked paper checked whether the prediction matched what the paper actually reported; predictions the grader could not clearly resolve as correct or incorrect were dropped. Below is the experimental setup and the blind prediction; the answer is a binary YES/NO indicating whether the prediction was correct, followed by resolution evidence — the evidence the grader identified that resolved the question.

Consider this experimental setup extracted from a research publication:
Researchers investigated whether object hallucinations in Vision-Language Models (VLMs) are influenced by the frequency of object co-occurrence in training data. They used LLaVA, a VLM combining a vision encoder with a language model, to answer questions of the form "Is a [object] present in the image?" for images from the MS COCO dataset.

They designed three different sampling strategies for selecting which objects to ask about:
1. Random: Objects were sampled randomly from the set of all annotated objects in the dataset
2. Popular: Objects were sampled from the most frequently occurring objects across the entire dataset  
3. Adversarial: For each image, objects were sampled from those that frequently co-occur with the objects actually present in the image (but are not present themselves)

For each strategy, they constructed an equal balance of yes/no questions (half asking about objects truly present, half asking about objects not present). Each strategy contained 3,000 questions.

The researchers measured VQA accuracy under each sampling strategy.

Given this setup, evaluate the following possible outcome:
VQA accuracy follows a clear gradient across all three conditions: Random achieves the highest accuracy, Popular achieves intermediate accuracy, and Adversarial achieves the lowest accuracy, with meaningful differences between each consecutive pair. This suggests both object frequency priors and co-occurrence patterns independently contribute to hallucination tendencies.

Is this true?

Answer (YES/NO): NO